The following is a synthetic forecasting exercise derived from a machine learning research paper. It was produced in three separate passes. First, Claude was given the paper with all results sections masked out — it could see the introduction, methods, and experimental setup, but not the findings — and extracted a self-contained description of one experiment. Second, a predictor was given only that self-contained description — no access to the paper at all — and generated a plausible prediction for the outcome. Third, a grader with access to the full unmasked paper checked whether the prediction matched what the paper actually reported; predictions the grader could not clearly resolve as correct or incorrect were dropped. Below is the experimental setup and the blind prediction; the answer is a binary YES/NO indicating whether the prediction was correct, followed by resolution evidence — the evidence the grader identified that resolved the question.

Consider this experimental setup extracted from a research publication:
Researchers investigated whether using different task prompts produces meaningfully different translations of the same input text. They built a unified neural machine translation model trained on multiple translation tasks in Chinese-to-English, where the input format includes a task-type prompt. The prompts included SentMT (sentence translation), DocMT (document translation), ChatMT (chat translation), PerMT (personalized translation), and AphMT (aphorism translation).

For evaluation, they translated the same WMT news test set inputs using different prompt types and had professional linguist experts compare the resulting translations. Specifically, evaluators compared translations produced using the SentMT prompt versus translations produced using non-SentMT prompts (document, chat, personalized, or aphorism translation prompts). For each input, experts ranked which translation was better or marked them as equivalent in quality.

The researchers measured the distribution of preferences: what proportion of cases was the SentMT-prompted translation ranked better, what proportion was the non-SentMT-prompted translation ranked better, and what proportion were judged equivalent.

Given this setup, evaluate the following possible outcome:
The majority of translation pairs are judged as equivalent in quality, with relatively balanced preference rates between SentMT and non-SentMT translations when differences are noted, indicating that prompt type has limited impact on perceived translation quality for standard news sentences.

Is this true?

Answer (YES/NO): NO